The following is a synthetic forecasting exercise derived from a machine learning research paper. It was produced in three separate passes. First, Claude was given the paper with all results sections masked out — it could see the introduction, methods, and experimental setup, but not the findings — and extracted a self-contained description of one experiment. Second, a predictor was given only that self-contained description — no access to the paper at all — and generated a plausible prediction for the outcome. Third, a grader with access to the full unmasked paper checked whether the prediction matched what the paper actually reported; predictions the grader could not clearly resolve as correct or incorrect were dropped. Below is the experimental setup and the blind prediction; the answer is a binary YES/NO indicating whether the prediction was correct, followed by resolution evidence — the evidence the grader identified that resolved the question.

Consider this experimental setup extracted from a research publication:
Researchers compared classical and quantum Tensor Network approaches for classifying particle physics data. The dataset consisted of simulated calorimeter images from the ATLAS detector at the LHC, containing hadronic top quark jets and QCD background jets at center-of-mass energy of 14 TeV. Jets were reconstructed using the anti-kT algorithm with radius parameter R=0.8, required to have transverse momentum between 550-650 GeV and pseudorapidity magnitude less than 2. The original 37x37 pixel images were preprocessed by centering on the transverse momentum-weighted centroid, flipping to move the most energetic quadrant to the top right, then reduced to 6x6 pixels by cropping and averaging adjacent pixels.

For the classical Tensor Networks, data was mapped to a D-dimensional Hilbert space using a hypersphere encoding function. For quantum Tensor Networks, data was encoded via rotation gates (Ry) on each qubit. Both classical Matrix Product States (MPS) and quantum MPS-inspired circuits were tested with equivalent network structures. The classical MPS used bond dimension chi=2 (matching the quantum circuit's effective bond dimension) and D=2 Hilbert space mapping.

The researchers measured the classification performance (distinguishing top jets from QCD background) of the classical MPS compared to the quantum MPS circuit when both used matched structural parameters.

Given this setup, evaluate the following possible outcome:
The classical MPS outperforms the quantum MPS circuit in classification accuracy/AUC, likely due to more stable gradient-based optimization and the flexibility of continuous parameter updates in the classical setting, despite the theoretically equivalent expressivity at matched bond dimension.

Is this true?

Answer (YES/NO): NO